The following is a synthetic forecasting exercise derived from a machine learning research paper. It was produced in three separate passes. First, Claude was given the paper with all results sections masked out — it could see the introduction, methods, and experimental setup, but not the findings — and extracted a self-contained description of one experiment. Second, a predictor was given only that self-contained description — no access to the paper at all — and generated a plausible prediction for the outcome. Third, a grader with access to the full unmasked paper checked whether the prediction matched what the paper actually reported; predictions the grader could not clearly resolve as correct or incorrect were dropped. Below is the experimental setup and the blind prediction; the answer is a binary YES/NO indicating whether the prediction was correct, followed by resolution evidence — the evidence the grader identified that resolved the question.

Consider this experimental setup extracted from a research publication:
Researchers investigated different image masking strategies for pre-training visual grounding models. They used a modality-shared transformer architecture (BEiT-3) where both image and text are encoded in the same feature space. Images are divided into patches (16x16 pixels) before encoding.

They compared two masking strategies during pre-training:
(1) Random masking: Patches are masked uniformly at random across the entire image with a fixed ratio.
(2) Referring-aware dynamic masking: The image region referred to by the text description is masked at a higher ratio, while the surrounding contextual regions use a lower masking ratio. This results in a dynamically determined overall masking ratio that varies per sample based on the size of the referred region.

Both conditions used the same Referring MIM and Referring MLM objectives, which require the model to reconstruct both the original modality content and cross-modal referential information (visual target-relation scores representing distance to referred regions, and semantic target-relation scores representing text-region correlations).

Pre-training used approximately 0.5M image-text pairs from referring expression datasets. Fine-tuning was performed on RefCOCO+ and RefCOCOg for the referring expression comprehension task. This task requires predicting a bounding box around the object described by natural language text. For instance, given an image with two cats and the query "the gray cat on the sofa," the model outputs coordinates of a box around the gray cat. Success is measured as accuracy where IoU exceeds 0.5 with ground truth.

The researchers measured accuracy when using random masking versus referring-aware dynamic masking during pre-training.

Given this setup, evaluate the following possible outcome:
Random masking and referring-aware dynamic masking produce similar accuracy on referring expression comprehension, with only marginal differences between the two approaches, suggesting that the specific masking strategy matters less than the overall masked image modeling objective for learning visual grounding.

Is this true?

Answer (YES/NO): NO